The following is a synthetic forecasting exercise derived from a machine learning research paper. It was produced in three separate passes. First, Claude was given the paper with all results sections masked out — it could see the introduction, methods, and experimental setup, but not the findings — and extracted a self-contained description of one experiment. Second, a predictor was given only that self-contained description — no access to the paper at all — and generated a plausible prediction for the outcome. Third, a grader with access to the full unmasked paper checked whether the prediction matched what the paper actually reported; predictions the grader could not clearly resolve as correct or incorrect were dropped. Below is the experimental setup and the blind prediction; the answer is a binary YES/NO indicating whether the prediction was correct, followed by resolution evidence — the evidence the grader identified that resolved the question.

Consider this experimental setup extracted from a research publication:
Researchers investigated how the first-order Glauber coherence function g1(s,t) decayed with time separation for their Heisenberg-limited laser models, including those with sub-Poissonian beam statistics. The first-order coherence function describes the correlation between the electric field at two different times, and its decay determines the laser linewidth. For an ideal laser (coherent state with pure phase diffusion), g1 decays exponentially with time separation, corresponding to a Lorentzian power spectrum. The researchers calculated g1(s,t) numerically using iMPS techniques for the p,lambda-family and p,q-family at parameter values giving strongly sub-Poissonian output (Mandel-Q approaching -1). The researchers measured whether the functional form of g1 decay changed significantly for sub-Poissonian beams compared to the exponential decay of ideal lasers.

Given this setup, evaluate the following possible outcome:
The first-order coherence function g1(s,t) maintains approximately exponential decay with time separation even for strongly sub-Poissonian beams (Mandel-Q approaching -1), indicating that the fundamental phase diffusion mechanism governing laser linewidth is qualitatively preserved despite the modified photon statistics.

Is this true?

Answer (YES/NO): YES